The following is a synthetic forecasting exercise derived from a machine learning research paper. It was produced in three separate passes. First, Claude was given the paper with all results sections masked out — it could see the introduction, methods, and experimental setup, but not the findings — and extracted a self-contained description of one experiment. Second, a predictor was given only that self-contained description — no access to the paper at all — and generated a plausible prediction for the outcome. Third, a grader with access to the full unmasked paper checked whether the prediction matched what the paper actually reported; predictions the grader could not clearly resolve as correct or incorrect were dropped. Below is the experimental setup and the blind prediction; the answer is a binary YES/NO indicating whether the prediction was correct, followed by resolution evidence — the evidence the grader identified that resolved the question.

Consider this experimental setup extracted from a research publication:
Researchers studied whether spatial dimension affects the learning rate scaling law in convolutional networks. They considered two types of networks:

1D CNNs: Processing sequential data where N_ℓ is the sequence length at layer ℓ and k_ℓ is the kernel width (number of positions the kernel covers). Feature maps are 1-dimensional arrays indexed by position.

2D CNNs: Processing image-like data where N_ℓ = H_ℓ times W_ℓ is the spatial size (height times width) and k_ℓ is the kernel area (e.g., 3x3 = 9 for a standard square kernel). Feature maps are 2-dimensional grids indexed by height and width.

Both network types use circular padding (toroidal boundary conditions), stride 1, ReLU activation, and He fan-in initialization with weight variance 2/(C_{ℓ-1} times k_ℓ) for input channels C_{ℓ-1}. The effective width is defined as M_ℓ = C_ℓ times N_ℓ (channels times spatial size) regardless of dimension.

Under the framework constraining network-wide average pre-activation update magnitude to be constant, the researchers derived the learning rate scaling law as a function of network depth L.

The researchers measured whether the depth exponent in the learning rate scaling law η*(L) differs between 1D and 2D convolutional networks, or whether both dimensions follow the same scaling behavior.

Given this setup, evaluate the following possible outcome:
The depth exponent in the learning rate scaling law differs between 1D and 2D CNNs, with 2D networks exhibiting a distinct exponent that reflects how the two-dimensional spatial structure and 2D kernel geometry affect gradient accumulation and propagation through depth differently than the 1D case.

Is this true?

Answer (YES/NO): NO